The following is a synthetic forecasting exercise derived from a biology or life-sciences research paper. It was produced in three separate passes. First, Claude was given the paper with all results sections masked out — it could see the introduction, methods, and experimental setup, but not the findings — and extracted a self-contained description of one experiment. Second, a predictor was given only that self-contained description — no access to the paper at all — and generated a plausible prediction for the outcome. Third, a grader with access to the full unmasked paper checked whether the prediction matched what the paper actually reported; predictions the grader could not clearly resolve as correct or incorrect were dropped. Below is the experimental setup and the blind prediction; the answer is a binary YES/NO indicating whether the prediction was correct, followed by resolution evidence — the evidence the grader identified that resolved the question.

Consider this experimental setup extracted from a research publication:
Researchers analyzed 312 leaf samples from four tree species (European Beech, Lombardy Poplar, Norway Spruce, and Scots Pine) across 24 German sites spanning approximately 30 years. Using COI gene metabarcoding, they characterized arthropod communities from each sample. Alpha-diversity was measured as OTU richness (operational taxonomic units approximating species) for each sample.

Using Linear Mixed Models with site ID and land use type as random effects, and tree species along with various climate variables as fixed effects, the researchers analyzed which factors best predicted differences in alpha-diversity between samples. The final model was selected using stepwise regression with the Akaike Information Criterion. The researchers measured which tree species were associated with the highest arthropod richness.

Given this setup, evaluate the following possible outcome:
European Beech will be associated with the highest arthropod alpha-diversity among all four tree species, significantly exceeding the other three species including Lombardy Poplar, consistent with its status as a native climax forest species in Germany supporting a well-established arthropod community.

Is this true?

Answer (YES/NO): NO